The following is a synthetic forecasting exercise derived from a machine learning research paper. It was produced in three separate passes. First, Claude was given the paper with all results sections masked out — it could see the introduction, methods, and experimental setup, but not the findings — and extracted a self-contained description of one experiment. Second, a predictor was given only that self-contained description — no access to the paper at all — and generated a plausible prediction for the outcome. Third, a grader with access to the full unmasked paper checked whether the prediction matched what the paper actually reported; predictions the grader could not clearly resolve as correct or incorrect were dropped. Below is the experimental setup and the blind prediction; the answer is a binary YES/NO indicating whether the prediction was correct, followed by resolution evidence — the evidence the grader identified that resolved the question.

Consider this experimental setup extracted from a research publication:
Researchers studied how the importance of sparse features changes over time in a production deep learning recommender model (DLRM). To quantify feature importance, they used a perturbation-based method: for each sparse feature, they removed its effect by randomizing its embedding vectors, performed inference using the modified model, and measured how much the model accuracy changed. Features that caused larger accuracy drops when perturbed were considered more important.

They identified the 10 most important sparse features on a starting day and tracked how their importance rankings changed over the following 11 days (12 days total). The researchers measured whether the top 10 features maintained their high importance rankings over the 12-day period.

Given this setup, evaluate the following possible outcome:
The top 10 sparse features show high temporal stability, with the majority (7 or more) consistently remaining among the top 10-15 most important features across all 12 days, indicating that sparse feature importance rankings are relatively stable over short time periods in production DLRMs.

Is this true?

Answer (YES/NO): NO